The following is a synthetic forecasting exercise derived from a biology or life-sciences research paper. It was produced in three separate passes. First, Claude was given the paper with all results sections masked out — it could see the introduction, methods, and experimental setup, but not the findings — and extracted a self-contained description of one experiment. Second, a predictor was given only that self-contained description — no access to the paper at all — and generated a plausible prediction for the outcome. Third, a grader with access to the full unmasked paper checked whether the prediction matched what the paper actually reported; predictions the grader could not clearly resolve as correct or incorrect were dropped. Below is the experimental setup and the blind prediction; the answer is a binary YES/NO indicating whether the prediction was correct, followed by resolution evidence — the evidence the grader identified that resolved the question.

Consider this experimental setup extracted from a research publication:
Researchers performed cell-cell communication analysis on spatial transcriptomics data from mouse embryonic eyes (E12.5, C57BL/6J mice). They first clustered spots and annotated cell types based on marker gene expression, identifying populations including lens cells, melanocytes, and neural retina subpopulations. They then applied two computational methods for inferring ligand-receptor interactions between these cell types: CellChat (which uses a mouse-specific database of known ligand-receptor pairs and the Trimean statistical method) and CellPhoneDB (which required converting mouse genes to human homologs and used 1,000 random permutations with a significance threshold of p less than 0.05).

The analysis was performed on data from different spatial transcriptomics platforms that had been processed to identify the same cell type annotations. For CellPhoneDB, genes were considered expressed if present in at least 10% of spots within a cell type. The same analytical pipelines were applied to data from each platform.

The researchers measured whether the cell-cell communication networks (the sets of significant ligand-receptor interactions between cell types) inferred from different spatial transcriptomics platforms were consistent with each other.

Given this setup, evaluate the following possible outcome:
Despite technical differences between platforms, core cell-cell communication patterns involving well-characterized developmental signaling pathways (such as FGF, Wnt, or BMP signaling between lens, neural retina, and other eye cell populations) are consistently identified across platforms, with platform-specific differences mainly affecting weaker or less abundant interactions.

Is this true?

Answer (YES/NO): NO